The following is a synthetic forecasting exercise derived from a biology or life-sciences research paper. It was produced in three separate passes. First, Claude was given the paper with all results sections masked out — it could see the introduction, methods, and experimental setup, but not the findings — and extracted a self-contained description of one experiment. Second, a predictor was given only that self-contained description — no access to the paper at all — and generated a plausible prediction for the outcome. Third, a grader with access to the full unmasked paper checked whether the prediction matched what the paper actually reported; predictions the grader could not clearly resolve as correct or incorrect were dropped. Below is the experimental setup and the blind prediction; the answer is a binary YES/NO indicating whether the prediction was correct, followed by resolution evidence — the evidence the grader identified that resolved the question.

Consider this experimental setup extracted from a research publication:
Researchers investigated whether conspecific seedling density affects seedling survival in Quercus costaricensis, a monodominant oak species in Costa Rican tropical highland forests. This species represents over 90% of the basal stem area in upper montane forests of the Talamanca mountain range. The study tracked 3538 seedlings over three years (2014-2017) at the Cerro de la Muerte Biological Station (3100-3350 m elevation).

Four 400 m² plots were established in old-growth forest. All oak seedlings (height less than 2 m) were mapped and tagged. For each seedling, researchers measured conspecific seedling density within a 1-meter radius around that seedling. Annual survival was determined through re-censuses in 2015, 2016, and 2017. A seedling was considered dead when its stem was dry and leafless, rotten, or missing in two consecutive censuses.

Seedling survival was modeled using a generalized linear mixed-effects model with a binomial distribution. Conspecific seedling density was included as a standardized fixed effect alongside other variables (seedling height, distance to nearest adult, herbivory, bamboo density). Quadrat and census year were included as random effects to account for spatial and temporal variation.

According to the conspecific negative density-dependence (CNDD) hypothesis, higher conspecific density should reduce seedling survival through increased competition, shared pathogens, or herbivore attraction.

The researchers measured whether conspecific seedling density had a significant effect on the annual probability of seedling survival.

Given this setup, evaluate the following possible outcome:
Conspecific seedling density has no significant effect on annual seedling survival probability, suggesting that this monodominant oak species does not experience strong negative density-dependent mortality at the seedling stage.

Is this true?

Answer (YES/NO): YES